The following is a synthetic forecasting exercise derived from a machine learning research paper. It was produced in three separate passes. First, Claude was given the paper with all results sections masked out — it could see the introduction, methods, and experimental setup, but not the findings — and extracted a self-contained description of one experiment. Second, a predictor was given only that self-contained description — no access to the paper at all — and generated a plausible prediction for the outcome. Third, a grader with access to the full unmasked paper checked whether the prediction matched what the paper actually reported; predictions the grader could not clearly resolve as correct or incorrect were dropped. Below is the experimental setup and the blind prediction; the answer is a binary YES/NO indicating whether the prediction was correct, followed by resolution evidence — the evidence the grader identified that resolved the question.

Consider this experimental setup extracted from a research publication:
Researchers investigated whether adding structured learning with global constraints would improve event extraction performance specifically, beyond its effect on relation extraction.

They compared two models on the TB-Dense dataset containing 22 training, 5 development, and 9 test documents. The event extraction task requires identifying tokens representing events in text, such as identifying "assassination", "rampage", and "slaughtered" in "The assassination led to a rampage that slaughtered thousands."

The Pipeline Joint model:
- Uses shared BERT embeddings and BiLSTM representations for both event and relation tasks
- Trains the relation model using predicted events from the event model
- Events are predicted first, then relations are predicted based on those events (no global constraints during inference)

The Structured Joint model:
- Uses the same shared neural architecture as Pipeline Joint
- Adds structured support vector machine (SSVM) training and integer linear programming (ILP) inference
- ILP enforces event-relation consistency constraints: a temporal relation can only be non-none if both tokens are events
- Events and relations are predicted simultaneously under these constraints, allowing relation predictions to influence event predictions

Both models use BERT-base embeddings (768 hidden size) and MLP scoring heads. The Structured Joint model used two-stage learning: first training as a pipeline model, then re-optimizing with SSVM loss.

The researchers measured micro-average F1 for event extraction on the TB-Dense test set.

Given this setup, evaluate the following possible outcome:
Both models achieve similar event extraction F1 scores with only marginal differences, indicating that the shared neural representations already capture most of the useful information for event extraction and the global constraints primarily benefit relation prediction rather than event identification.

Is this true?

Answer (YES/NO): YES